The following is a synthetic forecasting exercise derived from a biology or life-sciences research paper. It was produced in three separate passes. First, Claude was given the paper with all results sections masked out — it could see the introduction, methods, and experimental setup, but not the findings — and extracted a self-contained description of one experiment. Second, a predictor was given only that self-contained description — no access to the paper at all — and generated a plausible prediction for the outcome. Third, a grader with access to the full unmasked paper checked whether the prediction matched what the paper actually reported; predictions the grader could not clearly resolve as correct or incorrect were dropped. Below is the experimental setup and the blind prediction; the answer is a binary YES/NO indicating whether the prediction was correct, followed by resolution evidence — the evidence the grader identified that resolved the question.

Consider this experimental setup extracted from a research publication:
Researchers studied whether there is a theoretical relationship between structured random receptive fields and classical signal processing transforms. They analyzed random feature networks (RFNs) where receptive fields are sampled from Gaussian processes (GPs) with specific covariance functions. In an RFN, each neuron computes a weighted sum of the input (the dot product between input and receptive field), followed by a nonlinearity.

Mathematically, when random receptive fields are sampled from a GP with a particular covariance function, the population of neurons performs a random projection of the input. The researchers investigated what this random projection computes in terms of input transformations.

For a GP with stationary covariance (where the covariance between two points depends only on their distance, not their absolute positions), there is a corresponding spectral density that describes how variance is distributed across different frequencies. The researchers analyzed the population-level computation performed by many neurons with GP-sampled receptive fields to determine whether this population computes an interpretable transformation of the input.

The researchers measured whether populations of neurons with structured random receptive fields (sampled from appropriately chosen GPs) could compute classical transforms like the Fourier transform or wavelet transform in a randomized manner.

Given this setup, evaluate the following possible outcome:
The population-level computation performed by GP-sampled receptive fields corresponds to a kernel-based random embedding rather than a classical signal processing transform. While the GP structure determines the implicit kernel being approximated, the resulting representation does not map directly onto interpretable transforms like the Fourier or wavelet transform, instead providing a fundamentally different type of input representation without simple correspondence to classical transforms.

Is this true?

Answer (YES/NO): NO